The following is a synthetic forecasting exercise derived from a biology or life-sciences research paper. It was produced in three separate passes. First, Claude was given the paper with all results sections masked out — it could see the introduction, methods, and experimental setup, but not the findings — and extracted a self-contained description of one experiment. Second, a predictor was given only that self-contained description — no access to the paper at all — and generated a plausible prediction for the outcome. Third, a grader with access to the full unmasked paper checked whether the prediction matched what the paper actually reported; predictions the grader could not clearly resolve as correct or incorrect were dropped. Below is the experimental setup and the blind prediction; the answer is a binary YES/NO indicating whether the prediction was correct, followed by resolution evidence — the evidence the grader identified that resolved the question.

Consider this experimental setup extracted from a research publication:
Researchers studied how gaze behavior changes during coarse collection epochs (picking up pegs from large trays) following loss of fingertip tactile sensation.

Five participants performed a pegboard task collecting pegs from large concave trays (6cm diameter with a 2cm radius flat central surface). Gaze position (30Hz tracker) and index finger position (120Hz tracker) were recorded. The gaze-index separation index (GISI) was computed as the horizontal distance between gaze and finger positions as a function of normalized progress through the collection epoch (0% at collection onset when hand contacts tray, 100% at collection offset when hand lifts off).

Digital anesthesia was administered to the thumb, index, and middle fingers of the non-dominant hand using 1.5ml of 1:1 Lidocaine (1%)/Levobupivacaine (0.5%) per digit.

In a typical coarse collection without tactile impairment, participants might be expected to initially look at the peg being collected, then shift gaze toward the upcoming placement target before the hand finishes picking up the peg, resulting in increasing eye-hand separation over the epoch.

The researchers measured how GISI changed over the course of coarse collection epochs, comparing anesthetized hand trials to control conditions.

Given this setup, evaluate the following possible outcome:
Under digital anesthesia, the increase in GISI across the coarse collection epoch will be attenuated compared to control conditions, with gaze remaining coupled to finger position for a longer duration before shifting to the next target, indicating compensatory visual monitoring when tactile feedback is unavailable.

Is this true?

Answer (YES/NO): YES